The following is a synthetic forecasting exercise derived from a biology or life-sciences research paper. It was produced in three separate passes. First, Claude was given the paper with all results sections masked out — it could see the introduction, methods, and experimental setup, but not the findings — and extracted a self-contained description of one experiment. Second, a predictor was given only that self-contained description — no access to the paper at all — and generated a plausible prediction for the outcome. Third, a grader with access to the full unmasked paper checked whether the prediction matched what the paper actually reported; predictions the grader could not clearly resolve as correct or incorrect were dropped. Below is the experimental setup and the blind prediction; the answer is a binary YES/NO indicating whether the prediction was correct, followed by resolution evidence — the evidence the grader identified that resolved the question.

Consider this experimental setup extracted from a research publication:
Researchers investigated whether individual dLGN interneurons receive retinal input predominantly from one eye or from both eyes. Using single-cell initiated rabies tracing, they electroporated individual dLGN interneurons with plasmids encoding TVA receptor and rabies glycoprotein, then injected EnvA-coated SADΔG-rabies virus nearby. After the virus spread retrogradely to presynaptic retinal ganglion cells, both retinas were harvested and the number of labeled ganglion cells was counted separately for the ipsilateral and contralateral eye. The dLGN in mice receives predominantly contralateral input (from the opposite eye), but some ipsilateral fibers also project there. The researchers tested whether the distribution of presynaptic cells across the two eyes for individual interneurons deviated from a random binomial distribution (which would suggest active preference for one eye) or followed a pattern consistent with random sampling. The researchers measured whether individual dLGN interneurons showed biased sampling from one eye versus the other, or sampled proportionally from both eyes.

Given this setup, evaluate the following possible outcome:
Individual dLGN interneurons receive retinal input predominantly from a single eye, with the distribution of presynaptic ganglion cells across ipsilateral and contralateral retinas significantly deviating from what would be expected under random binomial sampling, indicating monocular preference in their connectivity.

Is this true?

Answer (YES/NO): NO